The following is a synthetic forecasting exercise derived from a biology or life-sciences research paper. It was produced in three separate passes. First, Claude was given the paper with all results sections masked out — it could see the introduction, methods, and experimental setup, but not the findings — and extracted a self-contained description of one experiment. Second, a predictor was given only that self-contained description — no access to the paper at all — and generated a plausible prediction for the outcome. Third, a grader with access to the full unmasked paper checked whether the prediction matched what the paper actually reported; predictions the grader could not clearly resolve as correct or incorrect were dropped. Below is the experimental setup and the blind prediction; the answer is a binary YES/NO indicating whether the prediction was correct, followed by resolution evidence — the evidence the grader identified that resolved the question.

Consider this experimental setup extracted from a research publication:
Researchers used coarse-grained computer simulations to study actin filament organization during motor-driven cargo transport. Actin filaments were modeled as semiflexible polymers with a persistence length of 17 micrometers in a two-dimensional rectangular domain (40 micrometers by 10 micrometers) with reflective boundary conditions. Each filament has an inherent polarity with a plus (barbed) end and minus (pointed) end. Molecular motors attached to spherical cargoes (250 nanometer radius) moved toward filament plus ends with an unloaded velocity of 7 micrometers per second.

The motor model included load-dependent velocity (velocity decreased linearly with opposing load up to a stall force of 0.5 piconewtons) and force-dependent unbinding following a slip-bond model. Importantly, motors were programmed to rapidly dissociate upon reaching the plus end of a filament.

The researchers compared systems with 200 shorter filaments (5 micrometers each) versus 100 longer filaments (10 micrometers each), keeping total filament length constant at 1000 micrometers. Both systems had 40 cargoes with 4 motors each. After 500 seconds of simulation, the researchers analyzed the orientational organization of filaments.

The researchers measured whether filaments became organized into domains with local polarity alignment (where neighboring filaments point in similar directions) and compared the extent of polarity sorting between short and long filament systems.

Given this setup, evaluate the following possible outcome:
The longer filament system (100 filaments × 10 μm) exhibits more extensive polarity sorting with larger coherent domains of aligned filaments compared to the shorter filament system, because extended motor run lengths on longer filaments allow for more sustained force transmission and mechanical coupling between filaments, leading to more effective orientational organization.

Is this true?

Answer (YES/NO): YES